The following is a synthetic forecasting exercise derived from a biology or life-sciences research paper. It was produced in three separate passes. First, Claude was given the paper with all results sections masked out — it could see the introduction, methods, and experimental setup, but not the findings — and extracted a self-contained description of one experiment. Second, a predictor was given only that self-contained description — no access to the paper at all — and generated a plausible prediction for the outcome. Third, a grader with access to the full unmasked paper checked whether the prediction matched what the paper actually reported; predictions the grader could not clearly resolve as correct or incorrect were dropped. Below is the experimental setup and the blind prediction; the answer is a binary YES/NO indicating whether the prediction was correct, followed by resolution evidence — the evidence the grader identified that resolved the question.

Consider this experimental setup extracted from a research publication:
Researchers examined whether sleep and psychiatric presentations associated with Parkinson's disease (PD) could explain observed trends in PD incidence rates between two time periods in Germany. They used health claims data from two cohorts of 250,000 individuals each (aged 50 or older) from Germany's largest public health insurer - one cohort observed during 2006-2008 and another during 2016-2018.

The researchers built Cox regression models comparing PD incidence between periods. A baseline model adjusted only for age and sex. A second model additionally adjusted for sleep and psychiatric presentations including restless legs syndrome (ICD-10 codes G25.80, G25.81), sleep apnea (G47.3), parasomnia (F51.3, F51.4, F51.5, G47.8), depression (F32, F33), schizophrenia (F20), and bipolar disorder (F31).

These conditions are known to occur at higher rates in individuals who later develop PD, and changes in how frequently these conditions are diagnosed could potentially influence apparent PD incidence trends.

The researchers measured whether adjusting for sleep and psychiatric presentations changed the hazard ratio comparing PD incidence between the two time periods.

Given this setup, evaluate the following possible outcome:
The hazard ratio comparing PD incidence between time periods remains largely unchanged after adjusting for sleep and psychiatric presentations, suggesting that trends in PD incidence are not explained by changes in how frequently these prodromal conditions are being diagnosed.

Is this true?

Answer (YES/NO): NO